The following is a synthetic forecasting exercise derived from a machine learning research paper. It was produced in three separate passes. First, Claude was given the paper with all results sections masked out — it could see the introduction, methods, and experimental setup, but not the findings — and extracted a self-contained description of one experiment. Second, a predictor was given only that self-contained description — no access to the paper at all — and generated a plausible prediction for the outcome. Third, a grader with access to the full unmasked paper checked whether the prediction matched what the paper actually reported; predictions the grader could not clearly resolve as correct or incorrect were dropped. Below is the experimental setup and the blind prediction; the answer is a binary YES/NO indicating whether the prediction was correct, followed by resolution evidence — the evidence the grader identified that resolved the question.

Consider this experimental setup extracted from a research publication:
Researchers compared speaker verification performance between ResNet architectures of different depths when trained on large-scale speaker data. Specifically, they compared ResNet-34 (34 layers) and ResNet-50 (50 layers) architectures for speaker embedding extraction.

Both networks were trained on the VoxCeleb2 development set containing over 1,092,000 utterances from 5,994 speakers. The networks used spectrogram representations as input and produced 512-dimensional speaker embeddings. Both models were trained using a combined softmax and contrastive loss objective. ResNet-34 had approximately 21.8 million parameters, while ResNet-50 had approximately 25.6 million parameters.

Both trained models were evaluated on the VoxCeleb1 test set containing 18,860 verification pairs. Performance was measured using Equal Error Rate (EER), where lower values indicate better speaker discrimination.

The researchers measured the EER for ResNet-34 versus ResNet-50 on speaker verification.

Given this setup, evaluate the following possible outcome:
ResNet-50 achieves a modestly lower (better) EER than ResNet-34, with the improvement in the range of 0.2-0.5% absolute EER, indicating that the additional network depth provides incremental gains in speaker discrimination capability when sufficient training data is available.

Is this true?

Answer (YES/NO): NO